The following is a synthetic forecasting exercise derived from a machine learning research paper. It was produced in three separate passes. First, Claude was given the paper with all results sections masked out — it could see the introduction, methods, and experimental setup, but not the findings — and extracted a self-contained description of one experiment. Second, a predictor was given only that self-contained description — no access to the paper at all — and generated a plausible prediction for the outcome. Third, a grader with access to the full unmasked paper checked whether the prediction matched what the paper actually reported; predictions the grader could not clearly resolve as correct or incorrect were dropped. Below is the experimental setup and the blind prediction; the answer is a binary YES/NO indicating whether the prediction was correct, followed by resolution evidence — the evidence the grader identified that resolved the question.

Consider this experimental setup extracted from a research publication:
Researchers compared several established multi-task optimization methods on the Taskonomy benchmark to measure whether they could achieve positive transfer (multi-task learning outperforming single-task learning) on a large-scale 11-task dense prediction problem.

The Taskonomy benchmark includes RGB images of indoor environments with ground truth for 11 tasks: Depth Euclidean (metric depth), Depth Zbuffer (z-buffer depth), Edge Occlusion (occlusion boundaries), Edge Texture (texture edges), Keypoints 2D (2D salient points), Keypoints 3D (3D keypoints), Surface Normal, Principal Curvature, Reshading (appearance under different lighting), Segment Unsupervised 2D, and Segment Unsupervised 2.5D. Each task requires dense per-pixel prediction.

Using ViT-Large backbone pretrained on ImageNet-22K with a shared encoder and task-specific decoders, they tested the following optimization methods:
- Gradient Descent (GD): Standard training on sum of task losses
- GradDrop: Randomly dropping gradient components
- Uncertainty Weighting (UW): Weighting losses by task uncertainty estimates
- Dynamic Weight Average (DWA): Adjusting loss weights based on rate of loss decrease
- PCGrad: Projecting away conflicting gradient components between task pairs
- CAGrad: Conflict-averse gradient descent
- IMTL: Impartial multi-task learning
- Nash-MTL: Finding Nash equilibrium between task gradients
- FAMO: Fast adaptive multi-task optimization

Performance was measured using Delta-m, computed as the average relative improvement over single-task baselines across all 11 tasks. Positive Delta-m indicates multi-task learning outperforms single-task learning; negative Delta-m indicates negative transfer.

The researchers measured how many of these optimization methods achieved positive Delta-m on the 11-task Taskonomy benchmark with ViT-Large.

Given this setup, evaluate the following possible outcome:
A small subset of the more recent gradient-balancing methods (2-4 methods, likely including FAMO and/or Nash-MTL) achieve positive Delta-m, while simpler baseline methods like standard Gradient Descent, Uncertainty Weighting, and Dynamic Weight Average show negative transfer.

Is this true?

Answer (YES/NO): NO